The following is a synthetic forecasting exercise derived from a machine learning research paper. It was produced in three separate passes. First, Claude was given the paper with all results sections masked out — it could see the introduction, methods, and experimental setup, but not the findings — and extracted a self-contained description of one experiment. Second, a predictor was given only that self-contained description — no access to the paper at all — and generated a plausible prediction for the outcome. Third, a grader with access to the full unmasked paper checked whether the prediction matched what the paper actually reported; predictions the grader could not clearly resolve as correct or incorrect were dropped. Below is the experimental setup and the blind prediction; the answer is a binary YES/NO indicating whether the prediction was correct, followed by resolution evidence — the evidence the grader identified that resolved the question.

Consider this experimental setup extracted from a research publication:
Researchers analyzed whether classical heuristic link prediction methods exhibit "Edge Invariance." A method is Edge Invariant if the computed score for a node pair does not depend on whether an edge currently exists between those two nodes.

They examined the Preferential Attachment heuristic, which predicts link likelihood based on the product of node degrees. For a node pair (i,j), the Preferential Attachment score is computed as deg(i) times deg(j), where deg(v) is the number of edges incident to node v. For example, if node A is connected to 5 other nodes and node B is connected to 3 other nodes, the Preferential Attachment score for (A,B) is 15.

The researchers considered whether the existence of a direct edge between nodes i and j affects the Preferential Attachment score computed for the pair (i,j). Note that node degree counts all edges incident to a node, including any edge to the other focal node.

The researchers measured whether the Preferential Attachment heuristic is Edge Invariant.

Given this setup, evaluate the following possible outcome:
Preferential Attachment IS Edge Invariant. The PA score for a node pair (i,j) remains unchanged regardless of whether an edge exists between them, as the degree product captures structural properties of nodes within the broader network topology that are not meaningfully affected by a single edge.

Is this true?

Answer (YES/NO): NO